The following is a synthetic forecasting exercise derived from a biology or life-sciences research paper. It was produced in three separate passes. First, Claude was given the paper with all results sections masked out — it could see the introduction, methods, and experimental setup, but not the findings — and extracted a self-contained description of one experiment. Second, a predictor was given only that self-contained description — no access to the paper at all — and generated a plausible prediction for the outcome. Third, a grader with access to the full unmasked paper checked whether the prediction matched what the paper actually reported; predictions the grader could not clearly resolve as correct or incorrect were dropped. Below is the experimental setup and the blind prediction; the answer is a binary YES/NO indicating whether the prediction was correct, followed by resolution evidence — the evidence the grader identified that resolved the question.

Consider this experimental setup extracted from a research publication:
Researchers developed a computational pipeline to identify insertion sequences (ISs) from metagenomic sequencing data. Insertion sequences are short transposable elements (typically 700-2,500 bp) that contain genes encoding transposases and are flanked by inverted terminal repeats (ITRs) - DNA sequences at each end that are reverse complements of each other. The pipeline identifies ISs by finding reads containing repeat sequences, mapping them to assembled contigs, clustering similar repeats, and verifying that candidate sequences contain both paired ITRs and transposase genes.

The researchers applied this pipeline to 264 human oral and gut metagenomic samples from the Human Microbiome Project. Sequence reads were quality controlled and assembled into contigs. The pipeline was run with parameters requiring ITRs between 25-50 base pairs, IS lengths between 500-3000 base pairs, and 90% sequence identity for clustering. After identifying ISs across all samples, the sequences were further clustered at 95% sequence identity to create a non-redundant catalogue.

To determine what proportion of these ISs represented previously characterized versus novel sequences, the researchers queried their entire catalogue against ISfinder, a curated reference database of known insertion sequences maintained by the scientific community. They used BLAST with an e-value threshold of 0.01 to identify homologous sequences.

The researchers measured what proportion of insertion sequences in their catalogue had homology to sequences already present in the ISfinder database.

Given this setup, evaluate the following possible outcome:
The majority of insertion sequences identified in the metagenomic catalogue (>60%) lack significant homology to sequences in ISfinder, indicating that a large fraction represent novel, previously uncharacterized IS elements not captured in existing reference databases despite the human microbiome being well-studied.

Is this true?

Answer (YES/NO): NO